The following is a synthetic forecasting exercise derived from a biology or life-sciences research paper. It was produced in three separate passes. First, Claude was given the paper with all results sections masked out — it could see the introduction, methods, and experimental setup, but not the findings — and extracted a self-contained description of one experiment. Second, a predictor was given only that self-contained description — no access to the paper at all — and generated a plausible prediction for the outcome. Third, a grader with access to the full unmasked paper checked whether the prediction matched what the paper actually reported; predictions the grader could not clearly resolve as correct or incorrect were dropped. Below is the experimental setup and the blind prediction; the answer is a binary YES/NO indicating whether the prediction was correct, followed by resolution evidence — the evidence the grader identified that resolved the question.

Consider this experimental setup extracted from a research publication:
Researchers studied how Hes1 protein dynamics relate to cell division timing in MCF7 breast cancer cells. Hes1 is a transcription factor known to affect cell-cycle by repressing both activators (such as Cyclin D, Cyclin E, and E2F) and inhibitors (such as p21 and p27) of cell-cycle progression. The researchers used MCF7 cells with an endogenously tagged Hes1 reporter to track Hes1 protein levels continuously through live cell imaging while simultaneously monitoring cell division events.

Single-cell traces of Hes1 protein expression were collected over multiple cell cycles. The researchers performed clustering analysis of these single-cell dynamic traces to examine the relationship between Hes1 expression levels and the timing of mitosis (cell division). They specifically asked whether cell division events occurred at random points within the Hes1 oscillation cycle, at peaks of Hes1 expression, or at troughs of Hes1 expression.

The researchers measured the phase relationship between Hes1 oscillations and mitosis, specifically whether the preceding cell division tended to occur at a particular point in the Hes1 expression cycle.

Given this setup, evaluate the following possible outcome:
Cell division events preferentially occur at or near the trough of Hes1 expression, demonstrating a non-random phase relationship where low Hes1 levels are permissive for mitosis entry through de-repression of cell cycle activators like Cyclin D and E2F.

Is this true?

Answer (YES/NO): NO